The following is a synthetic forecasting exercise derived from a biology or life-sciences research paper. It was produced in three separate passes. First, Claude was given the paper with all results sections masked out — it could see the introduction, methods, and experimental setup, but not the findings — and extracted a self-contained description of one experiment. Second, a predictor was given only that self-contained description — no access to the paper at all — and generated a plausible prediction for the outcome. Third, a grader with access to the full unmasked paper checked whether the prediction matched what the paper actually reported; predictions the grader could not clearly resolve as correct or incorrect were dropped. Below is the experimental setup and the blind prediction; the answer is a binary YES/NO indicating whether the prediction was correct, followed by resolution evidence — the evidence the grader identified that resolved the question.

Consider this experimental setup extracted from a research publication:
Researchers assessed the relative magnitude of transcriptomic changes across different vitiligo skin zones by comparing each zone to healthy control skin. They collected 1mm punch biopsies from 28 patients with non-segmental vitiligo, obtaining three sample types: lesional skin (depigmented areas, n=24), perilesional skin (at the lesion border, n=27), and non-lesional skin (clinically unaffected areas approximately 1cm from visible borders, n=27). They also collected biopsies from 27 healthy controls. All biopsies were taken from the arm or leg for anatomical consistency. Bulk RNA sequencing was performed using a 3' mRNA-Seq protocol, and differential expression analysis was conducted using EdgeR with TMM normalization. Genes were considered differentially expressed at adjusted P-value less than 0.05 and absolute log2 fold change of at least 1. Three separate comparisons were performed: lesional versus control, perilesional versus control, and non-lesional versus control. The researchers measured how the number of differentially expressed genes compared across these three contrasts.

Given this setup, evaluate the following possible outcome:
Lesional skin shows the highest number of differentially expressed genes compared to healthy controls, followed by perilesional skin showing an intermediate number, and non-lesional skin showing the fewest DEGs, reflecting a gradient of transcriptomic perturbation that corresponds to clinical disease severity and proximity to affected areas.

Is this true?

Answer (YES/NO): NO